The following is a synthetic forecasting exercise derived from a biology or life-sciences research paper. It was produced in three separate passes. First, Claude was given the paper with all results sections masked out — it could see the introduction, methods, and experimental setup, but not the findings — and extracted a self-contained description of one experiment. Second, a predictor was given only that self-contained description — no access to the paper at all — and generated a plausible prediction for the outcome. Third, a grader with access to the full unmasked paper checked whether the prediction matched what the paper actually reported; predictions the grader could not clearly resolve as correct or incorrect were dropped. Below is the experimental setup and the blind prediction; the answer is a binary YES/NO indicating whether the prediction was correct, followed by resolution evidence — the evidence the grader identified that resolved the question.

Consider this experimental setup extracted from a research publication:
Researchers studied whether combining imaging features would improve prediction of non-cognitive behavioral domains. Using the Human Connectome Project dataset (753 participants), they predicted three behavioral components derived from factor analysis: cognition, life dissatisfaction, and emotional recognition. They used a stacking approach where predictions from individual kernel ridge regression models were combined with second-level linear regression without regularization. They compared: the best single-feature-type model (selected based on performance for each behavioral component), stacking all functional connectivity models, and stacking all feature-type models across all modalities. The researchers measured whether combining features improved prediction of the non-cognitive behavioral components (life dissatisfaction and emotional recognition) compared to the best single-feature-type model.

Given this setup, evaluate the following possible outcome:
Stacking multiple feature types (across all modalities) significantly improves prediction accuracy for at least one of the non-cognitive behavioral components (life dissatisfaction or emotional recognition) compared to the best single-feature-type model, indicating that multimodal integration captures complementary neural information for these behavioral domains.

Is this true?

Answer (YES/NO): NO